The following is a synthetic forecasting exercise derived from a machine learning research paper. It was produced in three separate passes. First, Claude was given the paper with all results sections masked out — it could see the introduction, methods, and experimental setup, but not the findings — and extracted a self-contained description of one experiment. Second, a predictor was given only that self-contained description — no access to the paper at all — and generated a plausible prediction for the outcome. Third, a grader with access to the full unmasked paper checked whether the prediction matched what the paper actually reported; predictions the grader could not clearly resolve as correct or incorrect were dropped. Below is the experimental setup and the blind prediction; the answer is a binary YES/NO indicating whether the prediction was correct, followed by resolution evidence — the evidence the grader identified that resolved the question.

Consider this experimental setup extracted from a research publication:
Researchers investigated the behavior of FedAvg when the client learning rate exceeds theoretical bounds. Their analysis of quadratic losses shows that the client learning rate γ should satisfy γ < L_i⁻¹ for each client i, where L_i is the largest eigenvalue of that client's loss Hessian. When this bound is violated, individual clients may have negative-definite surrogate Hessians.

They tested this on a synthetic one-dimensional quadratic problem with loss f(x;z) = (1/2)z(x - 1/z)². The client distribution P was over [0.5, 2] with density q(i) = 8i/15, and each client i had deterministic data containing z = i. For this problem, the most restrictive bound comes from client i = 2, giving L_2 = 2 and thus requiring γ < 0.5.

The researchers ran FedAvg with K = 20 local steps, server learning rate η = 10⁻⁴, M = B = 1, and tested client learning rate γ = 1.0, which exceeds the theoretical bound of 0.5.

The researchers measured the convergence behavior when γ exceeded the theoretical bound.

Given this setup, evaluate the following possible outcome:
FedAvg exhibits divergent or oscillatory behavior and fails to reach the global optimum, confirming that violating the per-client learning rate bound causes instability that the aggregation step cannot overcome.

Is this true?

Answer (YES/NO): NO